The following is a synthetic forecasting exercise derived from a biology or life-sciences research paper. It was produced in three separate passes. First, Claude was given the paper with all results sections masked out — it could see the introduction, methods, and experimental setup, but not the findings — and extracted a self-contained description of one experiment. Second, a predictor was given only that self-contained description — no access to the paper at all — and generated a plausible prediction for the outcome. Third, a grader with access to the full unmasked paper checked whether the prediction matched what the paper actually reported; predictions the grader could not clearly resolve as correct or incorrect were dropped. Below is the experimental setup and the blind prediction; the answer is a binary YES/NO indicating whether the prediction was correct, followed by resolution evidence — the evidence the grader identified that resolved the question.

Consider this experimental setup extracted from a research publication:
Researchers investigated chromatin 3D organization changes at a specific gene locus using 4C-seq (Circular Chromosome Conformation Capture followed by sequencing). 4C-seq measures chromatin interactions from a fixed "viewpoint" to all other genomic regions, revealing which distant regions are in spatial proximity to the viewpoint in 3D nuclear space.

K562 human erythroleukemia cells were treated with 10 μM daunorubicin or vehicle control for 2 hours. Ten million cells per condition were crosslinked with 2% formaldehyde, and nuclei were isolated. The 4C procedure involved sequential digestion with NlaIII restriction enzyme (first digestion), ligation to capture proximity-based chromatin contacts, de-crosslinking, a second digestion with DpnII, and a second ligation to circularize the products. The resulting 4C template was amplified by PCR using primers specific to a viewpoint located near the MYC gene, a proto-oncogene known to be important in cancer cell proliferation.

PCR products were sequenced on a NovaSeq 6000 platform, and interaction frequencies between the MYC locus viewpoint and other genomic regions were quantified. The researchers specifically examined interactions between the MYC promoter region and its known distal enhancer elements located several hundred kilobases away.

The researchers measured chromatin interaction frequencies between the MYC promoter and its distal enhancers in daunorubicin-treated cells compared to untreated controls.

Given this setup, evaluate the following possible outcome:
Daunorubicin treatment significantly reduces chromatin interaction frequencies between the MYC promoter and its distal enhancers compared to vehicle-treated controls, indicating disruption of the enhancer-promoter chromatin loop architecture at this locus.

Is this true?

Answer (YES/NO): YES